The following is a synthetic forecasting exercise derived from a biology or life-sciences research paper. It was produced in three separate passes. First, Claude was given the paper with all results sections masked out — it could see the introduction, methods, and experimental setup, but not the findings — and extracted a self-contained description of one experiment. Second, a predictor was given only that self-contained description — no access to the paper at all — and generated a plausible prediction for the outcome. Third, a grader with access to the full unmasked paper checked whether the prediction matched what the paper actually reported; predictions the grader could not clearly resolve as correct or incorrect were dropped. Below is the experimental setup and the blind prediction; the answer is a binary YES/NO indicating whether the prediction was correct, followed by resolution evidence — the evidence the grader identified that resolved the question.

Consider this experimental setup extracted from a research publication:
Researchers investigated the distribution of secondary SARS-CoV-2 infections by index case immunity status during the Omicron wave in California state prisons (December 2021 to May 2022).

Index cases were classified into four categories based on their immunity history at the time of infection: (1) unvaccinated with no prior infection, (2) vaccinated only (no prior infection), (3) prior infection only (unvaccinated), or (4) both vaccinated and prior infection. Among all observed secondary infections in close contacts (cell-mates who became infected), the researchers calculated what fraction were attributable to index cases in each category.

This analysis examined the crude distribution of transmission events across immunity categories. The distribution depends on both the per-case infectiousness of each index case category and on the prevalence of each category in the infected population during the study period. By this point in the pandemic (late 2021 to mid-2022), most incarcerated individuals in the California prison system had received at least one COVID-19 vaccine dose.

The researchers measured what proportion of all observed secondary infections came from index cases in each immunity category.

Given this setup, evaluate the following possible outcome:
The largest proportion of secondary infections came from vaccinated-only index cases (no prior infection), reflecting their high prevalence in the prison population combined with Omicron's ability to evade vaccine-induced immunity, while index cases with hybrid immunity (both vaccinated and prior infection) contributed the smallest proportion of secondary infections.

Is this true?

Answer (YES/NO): NO